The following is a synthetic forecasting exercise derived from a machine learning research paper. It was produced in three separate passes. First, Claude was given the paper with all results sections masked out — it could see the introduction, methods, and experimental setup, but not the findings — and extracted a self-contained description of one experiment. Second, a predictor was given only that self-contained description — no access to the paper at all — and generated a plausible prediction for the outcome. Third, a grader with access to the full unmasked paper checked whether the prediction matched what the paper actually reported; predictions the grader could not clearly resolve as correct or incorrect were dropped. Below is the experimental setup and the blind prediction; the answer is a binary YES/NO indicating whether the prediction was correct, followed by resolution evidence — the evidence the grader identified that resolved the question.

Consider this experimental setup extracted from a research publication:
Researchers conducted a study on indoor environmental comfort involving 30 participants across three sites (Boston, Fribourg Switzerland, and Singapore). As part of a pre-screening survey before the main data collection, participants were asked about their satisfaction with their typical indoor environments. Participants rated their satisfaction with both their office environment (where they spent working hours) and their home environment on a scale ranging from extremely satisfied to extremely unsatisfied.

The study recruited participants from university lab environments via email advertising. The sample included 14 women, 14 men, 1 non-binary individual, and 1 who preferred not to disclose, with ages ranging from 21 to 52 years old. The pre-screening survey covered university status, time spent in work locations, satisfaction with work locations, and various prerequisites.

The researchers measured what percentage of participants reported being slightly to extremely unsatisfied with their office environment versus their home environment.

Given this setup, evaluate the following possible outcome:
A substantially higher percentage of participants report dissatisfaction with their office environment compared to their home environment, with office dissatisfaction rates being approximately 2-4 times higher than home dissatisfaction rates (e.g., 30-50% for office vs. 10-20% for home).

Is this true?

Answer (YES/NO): NO